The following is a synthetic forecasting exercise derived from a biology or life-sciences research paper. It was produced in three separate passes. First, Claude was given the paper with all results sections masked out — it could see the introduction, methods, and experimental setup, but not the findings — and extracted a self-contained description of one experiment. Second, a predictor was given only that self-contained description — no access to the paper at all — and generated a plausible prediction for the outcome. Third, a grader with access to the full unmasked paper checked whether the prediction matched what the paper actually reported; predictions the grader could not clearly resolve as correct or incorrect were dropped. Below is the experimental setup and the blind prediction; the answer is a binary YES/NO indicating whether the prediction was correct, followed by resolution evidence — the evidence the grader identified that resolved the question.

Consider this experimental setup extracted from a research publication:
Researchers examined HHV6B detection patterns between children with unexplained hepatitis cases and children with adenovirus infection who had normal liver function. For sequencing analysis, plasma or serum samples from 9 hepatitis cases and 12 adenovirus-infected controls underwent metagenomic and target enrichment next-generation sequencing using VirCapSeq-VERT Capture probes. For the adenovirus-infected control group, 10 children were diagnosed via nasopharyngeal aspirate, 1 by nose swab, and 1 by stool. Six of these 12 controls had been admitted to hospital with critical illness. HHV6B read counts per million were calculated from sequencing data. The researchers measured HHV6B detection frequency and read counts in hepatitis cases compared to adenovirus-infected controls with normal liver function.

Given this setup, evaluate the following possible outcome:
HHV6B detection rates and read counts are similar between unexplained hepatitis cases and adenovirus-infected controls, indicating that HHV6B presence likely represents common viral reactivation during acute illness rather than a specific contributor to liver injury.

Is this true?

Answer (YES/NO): NO